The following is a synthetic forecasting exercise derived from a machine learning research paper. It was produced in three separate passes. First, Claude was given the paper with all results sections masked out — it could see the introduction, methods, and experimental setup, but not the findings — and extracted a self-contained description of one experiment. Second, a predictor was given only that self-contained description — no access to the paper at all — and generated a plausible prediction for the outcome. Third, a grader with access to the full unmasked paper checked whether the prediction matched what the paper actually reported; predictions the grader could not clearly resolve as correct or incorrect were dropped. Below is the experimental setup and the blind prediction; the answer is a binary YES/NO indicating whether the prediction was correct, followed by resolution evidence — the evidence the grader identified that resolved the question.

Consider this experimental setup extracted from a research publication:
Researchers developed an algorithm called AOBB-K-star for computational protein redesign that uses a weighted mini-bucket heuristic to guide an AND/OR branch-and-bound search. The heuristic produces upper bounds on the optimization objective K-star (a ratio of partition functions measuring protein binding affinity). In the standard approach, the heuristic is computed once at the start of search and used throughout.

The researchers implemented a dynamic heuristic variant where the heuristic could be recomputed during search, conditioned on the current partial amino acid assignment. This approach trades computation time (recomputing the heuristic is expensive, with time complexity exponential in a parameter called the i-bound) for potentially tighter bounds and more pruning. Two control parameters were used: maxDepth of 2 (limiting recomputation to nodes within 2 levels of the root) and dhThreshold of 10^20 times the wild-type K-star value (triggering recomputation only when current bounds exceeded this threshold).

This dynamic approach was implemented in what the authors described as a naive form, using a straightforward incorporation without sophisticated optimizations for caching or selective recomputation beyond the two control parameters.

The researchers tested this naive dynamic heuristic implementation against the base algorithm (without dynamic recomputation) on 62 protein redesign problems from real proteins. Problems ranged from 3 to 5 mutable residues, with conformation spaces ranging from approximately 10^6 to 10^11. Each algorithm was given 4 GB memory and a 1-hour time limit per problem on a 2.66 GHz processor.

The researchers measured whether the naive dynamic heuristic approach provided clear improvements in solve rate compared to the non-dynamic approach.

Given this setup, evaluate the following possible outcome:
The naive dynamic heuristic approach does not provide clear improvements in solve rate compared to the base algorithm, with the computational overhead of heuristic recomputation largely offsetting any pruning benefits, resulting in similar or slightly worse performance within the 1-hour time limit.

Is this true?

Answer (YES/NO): NO